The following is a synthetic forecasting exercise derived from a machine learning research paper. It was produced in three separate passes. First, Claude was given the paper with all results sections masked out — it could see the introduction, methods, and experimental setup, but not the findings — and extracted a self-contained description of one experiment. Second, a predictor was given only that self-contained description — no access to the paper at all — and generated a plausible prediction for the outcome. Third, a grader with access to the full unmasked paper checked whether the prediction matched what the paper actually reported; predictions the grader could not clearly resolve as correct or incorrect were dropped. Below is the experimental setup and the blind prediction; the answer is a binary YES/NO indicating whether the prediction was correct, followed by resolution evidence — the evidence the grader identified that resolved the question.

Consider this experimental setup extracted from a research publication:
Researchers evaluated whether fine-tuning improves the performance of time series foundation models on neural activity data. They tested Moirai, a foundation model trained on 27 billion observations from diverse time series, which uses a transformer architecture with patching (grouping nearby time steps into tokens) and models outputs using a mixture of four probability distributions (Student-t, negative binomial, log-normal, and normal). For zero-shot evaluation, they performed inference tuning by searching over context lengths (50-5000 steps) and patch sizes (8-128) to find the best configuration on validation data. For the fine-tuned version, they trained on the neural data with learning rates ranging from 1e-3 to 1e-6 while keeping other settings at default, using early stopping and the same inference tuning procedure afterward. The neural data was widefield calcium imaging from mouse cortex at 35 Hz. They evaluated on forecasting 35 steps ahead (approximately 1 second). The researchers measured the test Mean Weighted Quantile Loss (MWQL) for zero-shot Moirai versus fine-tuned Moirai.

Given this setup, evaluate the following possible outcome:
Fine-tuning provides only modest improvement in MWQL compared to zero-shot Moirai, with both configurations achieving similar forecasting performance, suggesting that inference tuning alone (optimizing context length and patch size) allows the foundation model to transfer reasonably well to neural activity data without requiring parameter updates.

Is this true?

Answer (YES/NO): NO